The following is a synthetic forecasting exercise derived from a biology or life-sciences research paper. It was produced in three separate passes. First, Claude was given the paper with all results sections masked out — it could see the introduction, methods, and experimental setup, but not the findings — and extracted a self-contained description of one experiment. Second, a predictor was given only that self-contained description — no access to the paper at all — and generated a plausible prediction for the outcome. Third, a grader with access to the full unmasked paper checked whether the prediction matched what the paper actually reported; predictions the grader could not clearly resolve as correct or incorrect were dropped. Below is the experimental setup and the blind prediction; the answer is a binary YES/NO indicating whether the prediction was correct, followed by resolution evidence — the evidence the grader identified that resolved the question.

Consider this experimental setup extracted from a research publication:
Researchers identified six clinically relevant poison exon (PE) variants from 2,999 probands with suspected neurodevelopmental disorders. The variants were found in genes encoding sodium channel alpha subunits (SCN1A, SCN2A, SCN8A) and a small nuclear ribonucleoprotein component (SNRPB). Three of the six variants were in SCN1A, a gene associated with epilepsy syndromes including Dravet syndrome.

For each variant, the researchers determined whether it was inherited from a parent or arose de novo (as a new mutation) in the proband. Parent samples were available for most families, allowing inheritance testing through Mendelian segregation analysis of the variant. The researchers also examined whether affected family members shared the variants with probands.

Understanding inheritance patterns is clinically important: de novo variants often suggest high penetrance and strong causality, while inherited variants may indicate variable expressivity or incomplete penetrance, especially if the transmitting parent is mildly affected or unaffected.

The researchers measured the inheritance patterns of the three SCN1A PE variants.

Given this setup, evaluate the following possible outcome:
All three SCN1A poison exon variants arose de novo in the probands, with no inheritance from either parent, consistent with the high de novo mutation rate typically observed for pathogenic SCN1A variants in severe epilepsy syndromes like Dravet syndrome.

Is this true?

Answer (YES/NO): NO